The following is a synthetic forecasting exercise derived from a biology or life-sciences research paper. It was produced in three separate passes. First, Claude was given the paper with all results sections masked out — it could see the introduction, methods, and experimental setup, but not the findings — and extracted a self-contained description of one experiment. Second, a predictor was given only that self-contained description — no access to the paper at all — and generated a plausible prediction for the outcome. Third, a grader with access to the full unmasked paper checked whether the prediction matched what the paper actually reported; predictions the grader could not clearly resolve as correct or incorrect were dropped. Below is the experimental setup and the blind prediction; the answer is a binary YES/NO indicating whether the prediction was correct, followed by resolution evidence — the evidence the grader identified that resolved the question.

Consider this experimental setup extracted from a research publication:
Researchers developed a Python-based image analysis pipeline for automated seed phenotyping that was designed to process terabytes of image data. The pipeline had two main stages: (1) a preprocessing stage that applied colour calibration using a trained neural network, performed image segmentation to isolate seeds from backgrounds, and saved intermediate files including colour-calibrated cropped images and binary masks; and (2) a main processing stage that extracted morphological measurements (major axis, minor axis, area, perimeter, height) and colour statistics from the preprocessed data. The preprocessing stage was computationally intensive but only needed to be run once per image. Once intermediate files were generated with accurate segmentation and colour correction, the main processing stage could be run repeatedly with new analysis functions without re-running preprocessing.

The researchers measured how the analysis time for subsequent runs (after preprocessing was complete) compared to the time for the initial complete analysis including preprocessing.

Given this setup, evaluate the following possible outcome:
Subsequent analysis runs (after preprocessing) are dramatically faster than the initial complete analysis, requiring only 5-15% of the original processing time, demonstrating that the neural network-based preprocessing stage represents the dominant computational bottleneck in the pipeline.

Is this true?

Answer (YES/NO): NO